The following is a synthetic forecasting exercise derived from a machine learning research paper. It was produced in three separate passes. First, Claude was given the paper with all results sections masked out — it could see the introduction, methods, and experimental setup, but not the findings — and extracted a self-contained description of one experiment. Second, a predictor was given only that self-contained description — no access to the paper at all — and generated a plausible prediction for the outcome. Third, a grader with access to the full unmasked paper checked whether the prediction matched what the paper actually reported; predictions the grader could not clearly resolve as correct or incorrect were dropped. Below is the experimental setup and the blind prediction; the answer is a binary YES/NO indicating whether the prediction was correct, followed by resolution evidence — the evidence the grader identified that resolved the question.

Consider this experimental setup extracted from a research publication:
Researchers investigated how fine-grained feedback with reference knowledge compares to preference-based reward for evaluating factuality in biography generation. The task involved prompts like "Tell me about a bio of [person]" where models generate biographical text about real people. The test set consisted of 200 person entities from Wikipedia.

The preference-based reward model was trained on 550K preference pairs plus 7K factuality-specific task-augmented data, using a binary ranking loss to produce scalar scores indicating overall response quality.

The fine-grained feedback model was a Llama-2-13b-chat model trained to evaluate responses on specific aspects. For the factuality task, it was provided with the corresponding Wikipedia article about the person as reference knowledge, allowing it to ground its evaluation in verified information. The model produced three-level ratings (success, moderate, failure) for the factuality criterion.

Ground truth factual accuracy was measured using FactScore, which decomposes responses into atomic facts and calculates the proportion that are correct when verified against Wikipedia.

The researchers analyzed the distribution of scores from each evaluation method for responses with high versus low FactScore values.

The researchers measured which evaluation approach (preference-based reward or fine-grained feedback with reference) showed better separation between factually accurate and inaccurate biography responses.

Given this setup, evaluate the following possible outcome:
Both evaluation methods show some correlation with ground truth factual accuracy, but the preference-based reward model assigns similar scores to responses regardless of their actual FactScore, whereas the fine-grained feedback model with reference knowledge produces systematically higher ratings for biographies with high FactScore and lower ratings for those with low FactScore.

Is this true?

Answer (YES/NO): NO